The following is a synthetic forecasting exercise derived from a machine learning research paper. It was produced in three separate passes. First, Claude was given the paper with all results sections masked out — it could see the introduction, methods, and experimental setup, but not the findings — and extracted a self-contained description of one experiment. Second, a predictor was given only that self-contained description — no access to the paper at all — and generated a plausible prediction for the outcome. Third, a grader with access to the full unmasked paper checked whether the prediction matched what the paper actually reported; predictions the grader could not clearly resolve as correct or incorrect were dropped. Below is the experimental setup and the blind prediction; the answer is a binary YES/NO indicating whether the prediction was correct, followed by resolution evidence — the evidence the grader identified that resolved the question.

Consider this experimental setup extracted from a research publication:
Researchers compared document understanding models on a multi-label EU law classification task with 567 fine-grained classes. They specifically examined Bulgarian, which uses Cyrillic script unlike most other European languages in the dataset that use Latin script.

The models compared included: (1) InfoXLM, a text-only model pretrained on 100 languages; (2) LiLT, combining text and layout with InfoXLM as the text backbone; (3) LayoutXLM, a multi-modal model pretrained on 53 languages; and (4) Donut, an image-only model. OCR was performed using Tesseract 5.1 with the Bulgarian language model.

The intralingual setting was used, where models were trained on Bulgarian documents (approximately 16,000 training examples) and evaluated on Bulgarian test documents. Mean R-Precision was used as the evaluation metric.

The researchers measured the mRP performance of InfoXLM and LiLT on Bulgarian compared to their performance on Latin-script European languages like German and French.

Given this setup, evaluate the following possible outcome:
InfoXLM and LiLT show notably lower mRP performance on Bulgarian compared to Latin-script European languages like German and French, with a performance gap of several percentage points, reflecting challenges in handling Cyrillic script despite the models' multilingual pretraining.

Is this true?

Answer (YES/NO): NO